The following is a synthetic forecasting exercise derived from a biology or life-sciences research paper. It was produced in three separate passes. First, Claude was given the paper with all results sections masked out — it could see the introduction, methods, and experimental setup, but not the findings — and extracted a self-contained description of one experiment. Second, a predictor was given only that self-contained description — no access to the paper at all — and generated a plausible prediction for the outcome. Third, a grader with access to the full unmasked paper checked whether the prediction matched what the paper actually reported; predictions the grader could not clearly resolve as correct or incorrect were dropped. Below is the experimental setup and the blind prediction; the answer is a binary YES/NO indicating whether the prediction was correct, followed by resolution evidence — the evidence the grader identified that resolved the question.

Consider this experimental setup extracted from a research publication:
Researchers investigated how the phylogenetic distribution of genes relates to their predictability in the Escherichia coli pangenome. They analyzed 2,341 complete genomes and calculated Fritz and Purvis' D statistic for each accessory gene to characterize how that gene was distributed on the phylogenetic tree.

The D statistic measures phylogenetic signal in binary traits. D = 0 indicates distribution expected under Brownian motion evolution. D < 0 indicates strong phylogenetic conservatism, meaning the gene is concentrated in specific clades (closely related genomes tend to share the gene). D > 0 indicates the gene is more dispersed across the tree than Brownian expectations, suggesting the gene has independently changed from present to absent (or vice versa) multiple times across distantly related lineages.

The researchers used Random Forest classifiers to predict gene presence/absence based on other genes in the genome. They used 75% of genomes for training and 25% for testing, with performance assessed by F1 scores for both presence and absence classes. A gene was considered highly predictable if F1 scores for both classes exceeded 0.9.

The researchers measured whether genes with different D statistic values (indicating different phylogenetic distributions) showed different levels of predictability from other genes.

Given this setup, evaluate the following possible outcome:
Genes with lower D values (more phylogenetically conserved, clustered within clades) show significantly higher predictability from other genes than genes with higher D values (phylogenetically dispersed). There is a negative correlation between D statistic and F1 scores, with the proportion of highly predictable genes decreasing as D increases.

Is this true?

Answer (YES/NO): NO